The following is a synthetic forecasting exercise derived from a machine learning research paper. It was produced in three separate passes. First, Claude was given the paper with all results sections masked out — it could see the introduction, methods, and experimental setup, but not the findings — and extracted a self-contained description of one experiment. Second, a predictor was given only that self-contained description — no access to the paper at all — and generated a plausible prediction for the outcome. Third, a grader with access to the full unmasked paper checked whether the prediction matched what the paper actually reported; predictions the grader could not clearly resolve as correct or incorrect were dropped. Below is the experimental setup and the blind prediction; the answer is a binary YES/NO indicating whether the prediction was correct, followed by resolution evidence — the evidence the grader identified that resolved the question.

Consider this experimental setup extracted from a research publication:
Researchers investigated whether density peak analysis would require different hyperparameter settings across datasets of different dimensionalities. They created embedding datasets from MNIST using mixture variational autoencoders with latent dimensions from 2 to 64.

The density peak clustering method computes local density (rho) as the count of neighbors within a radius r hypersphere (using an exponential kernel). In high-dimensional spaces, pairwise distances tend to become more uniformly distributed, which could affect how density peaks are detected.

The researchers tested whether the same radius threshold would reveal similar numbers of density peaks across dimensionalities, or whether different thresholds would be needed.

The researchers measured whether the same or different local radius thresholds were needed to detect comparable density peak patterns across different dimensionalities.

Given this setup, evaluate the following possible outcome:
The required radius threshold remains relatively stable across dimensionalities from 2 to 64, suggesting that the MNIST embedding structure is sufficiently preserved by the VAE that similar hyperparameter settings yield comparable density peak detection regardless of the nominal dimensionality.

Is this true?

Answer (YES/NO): NO